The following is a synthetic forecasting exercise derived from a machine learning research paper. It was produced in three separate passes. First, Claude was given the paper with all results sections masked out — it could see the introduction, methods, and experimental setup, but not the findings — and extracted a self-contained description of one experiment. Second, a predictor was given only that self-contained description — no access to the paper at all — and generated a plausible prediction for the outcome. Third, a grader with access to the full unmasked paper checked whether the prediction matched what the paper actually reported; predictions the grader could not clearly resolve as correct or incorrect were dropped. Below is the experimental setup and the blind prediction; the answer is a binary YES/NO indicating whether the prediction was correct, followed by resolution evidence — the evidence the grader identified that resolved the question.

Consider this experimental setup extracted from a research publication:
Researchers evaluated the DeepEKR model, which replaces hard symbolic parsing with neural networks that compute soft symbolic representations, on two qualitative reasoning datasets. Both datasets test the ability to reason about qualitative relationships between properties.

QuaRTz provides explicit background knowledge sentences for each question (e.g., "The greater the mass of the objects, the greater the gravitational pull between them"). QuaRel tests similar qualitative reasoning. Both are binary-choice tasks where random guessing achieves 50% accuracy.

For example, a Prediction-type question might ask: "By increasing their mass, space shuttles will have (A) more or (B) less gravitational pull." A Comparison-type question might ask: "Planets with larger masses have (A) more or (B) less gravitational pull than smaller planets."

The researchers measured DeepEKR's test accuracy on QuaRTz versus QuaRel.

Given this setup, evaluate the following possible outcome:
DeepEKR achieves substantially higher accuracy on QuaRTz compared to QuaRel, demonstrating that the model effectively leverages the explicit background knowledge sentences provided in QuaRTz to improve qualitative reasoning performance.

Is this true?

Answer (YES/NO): NO